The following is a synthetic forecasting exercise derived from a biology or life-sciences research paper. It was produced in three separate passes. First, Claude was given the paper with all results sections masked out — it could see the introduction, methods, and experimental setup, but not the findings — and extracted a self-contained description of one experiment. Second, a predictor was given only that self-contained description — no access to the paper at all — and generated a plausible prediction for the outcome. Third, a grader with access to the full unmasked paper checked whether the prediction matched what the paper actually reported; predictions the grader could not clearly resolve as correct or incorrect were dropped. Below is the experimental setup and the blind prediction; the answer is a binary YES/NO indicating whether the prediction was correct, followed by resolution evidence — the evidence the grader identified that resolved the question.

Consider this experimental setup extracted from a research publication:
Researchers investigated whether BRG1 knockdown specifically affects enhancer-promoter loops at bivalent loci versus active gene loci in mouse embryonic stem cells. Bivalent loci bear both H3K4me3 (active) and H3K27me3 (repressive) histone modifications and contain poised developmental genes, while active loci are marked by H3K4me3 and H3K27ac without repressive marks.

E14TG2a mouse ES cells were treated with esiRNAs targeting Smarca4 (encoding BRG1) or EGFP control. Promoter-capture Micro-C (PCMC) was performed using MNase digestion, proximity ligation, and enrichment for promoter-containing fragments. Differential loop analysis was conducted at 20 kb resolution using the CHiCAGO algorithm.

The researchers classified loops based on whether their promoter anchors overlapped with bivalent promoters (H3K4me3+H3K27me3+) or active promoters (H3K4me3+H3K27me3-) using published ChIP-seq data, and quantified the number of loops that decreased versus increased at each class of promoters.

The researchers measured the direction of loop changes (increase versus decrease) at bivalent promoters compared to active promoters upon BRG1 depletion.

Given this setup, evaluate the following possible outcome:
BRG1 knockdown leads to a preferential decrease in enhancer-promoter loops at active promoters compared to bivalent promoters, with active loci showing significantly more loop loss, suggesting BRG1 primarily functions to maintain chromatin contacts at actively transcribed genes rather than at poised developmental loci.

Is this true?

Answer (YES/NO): NO